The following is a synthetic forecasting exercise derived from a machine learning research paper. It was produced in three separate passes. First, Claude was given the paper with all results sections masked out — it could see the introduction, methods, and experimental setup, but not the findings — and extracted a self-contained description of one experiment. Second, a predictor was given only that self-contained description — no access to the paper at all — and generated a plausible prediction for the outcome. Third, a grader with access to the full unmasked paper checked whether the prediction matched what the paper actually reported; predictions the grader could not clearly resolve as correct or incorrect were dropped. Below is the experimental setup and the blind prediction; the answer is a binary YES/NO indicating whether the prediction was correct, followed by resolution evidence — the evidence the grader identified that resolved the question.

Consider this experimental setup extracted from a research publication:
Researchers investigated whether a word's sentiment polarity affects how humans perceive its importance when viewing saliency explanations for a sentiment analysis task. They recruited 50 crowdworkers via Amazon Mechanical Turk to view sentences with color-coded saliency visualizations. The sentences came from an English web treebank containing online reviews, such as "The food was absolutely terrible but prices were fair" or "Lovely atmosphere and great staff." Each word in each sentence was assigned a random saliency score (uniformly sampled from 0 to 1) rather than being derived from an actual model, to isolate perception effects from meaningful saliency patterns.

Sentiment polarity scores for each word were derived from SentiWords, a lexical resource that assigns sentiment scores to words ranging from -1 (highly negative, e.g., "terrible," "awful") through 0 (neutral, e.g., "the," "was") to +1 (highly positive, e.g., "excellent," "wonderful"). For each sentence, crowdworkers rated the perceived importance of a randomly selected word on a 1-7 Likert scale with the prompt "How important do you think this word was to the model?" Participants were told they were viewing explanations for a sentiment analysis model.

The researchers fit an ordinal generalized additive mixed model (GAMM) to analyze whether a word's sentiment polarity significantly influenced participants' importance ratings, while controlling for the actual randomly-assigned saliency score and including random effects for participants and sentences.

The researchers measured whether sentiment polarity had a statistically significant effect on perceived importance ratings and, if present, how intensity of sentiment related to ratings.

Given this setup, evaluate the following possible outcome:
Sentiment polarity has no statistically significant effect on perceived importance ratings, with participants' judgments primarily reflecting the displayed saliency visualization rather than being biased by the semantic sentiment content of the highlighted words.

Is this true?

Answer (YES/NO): NO